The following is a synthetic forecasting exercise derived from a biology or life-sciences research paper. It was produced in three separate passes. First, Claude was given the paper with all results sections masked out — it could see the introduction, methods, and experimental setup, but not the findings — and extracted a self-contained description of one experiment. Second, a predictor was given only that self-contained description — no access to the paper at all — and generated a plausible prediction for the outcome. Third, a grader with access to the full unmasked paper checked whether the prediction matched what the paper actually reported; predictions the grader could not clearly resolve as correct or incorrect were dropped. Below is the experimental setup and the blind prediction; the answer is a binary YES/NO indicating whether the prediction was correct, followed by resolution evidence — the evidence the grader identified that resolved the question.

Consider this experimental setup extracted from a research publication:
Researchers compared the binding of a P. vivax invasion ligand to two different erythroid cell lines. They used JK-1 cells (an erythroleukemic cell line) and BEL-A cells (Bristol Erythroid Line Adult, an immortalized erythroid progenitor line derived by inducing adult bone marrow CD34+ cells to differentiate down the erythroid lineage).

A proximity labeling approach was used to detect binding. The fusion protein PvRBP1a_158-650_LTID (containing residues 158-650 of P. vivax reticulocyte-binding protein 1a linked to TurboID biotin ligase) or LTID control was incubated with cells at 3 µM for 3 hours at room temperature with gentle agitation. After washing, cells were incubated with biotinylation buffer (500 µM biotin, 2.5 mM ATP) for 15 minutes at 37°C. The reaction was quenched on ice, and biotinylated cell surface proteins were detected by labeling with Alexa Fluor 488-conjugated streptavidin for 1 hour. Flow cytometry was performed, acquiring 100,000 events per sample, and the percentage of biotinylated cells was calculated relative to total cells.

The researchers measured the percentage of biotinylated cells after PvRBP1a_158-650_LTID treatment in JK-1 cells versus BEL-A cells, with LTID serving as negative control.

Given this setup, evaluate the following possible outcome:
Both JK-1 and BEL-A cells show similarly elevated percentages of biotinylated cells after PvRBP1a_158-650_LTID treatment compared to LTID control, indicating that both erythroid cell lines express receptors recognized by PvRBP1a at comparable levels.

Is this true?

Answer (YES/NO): YES